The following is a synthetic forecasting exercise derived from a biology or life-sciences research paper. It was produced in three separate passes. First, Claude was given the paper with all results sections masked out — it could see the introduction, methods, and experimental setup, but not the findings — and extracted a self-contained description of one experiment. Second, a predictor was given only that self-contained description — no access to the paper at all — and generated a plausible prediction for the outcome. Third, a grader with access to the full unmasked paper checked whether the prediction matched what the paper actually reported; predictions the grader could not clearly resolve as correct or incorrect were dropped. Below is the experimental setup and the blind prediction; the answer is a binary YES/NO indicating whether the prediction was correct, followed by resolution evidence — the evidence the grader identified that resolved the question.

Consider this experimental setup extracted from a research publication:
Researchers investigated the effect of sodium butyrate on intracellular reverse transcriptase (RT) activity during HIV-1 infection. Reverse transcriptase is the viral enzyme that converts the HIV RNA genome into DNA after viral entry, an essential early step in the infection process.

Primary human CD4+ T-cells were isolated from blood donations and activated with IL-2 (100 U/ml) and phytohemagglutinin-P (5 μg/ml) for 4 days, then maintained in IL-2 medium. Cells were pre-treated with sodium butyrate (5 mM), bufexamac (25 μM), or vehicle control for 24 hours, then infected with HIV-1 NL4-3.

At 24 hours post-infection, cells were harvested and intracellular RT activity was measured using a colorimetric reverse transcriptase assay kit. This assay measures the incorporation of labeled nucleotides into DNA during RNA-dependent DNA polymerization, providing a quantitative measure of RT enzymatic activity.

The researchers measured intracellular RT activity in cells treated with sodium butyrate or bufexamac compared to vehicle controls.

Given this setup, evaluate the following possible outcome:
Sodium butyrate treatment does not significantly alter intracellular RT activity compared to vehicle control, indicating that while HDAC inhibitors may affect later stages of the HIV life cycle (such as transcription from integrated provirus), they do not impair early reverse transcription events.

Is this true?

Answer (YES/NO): YES